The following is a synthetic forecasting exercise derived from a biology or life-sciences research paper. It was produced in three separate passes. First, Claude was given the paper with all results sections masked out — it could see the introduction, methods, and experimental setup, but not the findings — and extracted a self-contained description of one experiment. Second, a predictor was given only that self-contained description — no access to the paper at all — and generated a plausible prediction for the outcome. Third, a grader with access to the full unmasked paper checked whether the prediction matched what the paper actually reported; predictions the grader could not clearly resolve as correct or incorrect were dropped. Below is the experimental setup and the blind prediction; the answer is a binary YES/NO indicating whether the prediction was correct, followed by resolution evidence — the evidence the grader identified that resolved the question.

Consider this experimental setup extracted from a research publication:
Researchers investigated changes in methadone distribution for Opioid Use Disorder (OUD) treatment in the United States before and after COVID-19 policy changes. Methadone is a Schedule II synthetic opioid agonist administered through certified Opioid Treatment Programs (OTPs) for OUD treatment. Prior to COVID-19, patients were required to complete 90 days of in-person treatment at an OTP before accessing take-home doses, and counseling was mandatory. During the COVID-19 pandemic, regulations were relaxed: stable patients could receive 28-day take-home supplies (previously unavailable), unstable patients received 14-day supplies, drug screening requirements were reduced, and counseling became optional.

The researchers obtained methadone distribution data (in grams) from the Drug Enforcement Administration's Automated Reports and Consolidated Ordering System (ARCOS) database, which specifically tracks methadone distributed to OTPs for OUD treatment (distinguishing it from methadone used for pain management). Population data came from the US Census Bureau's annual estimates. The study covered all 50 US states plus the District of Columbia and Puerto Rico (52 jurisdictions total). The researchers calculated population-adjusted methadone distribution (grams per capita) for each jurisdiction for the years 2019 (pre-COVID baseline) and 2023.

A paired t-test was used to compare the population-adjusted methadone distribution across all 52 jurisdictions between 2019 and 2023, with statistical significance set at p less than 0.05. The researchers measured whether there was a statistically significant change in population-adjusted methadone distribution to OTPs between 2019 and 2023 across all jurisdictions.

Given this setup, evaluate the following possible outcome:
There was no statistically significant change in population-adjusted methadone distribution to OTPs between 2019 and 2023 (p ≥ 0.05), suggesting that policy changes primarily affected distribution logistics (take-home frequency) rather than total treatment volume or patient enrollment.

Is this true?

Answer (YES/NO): NO